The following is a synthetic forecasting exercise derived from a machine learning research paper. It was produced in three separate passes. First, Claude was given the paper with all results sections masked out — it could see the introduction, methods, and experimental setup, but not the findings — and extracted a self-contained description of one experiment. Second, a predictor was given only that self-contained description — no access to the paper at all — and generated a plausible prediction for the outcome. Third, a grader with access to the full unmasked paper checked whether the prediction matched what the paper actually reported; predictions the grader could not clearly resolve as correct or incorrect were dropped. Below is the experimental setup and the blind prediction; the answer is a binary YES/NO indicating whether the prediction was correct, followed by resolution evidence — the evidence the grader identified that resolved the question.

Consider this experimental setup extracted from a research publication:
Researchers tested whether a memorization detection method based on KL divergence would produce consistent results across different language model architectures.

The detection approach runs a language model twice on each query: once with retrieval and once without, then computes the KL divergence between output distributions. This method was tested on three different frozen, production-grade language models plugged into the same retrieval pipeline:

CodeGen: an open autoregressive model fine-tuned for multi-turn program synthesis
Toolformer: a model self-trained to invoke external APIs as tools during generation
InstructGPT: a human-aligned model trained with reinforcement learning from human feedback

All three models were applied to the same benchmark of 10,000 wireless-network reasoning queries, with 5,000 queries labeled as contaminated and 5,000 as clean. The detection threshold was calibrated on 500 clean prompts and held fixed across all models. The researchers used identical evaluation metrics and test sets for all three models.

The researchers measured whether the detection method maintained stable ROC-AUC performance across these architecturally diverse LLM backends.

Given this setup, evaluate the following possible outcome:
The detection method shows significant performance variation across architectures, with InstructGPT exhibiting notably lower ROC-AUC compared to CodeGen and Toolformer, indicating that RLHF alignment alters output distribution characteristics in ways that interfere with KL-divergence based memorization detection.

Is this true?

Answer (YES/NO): NO